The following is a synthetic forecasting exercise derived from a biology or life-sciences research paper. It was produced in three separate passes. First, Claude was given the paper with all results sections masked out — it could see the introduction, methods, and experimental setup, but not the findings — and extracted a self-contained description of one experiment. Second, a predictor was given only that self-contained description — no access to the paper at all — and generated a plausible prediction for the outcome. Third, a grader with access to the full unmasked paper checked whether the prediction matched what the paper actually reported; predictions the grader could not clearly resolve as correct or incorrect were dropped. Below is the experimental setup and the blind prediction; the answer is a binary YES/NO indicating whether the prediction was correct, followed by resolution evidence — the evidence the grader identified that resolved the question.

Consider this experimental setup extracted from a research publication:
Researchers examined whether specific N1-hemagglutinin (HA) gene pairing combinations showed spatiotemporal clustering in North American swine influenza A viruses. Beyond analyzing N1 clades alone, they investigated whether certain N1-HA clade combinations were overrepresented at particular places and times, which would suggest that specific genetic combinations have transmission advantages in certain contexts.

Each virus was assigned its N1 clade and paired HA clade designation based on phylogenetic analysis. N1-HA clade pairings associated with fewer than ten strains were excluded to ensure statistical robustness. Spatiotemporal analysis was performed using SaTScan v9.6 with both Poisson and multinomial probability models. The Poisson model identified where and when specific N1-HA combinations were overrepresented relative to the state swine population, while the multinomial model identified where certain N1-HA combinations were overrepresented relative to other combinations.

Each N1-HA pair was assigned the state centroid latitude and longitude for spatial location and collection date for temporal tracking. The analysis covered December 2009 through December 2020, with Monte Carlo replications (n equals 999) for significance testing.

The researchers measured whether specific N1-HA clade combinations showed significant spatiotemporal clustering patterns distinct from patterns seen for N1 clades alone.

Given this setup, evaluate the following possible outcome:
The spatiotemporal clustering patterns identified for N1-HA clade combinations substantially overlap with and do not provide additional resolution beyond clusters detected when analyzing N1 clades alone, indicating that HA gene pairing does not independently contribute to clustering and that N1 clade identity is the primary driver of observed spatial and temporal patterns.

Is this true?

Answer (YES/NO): YES